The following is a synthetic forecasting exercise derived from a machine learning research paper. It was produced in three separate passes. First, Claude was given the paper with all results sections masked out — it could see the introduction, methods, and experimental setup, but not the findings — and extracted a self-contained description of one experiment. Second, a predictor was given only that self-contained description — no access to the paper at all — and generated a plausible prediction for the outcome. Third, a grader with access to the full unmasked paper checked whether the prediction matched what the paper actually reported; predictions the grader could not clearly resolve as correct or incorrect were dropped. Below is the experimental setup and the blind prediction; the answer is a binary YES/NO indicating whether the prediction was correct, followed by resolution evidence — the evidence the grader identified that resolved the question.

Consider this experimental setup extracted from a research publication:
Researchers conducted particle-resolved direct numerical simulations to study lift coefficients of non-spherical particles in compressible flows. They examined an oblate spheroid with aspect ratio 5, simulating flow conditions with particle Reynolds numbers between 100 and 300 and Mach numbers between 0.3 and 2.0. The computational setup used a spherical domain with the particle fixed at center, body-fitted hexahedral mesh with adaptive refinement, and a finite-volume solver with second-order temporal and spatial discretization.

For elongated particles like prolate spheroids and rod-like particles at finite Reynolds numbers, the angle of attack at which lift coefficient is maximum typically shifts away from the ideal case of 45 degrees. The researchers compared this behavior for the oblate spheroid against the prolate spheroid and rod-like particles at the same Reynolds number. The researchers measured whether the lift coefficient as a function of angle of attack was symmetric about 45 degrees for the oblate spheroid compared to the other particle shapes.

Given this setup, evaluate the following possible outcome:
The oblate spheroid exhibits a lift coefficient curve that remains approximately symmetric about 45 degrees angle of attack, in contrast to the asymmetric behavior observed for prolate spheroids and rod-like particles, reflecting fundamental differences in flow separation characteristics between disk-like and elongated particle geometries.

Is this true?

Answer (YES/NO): YES